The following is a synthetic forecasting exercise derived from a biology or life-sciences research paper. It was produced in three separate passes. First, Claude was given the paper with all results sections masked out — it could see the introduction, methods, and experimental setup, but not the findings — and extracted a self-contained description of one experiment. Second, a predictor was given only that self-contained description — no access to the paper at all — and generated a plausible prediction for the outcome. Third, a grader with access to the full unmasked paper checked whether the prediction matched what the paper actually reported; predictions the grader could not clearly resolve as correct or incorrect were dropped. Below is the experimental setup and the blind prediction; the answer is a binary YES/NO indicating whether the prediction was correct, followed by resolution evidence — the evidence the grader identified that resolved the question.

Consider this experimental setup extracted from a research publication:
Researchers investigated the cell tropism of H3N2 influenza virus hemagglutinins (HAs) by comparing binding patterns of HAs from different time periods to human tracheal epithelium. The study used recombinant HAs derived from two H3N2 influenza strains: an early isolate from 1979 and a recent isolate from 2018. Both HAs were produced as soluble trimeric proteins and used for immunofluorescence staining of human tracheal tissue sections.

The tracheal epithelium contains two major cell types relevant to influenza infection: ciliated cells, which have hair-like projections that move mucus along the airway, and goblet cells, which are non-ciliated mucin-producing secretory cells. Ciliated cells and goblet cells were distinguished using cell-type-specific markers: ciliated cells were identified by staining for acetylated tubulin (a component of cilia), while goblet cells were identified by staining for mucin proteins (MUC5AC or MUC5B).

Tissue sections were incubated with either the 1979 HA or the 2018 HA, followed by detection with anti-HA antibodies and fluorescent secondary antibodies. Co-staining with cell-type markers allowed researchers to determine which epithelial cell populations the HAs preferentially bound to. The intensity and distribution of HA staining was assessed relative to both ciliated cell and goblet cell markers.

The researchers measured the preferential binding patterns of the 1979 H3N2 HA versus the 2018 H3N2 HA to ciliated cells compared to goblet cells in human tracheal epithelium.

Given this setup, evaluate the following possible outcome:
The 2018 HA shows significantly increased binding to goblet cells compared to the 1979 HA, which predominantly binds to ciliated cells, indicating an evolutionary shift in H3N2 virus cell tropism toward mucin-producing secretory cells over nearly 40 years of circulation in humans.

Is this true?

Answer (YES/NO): NO